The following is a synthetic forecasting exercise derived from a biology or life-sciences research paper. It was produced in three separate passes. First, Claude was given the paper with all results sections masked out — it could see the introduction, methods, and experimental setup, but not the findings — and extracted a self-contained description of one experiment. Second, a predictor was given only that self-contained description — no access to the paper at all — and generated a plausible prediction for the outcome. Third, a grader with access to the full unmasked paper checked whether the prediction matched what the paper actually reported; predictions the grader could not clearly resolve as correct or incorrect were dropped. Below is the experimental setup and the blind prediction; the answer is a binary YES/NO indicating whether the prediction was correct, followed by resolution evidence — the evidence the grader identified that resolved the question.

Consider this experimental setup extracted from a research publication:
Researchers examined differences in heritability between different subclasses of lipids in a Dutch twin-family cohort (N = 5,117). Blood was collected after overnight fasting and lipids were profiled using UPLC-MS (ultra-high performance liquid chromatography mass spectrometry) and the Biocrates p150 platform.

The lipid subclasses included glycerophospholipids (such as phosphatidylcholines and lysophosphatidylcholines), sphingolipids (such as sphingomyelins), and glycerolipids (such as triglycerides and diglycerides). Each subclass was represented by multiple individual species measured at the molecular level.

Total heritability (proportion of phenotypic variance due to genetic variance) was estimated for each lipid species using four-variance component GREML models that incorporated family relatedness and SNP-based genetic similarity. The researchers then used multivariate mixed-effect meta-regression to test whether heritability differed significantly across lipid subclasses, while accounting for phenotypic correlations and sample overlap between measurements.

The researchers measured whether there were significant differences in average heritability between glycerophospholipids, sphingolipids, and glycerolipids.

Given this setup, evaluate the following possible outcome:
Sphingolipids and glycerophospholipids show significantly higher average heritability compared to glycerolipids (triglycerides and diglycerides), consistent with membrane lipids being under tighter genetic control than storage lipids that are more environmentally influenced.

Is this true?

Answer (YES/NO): NO